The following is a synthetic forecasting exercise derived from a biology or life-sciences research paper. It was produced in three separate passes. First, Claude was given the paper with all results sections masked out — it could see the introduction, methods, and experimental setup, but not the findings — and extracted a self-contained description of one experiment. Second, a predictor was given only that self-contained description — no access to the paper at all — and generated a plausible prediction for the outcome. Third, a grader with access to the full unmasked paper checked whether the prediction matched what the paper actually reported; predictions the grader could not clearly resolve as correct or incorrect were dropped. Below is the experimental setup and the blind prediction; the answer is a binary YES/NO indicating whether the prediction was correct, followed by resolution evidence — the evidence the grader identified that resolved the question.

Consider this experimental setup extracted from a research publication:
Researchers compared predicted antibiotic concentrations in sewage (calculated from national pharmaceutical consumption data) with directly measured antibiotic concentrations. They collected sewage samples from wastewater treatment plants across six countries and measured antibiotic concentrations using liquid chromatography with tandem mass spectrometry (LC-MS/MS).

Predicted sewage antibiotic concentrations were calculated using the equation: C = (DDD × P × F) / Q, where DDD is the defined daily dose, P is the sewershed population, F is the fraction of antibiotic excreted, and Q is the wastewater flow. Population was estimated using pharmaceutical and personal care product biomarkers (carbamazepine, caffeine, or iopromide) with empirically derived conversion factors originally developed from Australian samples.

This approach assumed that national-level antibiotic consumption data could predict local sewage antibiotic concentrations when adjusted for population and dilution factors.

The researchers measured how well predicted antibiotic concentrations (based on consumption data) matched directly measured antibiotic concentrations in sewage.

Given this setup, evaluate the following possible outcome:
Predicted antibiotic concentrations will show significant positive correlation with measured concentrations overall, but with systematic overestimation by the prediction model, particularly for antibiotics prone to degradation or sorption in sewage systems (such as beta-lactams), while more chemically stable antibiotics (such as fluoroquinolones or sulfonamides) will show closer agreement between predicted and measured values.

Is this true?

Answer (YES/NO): NO